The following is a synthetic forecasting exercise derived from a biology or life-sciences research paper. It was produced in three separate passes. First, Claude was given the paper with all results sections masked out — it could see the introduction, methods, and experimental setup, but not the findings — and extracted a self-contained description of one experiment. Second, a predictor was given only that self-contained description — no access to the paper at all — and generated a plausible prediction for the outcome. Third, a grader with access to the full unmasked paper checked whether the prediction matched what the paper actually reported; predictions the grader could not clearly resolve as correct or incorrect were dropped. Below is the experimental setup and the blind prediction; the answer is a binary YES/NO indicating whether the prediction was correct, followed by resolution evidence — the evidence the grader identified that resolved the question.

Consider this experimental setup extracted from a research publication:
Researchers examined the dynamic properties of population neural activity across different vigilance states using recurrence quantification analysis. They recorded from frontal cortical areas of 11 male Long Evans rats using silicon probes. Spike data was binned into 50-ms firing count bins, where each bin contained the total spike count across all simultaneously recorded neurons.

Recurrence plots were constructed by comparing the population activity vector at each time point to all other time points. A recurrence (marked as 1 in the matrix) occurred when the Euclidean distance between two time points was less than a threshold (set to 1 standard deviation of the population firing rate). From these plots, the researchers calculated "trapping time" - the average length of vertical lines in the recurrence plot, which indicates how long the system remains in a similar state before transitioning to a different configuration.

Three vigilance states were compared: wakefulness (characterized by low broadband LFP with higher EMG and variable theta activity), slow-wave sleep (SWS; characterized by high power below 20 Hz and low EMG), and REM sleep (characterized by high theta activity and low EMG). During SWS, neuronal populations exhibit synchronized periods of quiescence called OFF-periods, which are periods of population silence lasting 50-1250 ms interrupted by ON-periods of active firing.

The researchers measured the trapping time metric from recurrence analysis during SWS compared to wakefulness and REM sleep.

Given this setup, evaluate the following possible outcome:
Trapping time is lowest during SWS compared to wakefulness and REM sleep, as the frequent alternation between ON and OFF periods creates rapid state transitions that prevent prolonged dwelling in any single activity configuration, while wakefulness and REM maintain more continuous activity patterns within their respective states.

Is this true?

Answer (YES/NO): NO